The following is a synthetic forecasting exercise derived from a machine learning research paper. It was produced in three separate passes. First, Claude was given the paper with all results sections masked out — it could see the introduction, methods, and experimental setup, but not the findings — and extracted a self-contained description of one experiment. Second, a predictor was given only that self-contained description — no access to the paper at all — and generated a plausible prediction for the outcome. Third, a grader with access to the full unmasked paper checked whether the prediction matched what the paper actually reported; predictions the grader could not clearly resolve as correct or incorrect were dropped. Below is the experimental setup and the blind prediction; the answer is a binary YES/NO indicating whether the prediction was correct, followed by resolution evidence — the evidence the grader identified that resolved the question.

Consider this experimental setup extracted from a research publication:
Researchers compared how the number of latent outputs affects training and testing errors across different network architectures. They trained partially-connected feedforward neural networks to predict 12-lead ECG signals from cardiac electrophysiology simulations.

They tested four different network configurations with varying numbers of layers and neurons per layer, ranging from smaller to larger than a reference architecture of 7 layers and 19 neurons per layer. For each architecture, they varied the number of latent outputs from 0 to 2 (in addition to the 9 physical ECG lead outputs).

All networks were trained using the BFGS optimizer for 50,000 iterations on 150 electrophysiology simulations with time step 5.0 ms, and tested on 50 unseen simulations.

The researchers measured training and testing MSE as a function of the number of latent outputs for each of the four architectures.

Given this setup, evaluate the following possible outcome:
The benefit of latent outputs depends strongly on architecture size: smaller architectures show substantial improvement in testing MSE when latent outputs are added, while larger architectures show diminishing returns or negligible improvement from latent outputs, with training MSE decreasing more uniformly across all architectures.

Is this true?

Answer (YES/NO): NO